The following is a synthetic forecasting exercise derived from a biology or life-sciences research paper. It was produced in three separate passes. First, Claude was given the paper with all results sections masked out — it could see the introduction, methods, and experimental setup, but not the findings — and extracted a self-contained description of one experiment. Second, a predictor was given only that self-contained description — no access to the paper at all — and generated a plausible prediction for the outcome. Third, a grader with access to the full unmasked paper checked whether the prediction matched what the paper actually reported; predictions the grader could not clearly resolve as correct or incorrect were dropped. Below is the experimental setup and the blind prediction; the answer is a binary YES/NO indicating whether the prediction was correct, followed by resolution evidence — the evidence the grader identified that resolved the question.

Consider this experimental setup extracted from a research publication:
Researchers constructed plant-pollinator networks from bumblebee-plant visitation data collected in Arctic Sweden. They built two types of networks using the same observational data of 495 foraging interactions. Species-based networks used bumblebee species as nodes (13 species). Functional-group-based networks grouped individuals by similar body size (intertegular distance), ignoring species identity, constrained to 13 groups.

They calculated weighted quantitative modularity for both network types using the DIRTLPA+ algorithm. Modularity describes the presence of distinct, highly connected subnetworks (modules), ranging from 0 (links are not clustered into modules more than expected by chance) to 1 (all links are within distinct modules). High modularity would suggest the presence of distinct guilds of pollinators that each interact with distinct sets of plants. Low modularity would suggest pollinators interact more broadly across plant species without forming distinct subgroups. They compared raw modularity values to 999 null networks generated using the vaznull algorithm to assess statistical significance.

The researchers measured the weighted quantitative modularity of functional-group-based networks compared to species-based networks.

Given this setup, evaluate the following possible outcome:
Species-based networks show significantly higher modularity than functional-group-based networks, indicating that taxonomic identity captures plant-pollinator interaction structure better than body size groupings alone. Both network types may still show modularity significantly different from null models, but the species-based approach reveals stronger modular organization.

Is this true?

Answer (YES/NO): YES